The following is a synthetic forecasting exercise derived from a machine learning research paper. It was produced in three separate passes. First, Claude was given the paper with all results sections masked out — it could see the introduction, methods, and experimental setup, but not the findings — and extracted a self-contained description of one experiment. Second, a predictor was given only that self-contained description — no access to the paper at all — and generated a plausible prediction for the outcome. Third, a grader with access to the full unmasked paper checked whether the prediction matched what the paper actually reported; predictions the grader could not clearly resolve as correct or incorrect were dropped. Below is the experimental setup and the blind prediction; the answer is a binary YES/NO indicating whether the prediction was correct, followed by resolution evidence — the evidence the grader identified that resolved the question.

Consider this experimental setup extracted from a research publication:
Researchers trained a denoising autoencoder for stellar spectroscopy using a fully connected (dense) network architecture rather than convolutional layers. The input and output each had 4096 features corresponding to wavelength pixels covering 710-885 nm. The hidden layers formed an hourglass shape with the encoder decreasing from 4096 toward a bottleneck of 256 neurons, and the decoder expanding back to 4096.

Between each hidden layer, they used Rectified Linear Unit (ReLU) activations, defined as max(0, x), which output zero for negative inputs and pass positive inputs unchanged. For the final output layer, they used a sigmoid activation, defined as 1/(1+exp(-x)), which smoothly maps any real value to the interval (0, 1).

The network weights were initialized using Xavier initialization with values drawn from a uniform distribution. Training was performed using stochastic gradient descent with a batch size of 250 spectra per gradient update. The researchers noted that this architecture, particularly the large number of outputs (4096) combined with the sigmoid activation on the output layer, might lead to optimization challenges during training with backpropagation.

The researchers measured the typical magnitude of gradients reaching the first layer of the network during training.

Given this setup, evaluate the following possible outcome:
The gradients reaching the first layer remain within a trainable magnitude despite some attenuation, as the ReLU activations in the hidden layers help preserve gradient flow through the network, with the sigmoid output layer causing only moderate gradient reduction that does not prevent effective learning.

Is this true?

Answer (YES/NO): NO